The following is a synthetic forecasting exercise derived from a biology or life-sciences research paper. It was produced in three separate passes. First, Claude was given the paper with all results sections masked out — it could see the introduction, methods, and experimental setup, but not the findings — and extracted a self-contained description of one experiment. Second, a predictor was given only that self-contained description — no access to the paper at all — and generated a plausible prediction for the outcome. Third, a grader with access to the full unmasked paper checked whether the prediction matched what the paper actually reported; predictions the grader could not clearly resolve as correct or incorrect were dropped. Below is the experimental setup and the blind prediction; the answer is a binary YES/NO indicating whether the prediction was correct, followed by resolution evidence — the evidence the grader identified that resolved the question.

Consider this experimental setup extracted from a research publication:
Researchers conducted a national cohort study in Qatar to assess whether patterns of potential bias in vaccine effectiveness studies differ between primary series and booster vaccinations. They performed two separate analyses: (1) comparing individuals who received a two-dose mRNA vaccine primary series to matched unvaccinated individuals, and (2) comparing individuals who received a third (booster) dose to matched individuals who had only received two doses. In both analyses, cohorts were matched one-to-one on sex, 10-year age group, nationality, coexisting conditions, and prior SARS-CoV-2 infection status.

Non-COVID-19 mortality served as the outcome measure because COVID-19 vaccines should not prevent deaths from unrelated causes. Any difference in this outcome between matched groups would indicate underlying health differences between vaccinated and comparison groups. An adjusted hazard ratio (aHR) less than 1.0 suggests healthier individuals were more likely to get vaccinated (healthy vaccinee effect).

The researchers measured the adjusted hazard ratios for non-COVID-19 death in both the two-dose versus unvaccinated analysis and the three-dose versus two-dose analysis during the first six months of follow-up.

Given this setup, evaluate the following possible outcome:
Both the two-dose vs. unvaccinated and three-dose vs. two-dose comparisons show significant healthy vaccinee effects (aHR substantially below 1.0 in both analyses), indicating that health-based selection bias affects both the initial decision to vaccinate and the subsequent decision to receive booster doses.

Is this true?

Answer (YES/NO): YES